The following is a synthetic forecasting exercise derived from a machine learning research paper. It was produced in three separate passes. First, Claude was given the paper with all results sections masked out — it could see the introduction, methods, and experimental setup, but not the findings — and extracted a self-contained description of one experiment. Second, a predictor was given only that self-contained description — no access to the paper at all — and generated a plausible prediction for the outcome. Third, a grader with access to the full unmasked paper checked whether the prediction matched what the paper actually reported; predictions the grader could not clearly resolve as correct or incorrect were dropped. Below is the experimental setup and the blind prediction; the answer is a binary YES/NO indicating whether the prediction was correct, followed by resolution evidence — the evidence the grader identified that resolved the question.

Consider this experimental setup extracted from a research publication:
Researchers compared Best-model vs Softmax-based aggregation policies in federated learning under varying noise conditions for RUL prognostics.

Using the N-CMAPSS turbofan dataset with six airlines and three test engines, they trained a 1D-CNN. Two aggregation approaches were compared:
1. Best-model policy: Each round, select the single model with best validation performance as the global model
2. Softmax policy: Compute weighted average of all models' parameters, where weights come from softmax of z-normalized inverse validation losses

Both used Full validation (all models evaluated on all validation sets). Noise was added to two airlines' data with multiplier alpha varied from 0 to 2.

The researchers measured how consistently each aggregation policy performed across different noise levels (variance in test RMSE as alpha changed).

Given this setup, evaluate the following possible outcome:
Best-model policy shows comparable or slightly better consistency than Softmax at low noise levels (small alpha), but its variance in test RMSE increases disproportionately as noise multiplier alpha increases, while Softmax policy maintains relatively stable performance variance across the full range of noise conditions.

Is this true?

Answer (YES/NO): NO